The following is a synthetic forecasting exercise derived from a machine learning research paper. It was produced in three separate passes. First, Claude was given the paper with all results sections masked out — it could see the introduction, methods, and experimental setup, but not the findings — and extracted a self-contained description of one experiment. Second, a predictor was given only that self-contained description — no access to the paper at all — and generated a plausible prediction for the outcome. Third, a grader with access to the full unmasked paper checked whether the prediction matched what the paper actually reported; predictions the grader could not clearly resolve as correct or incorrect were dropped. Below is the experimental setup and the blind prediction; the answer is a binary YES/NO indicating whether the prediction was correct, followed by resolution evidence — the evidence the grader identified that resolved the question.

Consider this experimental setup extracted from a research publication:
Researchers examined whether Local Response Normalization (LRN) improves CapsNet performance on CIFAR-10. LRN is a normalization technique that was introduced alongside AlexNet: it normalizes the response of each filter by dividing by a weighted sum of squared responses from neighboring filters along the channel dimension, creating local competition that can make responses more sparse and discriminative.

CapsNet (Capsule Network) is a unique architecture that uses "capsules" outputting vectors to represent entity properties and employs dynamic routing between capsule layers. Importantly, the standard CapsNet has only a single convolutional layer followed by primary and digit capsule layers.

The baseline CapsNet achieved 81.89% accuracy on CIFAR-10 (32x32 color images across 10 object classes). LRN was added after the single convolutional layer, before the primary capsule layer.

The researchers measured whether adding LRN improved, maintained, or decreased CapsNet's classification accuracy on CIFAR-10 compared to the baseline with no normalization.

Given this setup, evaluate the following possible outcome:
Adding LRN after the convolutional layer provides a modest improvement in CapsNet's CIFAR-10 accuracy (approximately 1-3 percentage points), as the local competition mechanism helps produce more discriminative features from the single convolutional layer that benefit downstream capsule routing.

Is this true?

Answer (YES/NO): NO